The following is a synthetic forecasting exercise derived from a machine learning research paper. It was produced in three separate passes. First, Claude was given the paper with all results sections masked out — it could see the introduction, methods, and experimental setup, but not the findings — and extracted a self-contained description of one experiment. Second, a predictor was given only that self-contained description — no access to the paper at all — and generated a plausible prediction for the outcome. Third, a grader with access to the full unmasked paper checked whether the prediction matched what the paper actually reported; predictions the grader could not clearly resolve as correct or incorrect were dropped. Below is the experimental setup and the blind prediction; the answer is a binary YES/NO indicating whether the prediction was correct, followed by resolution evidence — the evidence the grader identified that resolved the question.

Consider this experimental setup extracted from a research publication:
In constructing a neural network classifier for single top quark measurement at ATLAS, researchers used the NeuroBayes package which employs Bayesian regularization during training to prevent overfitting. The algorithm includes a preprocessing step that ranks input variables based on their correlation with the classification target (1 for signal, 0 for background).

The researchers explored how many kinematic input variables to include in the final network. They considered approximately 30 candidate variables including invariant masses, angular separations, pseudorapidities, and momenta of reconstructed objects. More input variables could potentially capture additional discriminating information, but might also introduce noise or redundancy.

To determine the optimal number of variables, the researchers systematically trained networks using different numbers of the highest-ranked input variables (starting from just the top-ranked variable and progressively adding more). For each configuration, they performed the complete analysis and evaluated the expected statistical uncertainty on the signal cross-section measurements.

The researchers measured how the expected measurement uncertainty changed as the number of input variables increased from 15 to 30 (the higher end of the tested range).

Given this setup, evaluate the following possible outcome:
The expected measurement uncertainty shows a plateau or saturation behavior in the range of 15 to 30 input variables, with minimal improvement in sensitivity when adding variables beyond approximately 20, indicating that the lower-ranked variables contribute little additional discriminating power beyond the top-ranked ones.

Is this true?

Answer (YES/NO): NO